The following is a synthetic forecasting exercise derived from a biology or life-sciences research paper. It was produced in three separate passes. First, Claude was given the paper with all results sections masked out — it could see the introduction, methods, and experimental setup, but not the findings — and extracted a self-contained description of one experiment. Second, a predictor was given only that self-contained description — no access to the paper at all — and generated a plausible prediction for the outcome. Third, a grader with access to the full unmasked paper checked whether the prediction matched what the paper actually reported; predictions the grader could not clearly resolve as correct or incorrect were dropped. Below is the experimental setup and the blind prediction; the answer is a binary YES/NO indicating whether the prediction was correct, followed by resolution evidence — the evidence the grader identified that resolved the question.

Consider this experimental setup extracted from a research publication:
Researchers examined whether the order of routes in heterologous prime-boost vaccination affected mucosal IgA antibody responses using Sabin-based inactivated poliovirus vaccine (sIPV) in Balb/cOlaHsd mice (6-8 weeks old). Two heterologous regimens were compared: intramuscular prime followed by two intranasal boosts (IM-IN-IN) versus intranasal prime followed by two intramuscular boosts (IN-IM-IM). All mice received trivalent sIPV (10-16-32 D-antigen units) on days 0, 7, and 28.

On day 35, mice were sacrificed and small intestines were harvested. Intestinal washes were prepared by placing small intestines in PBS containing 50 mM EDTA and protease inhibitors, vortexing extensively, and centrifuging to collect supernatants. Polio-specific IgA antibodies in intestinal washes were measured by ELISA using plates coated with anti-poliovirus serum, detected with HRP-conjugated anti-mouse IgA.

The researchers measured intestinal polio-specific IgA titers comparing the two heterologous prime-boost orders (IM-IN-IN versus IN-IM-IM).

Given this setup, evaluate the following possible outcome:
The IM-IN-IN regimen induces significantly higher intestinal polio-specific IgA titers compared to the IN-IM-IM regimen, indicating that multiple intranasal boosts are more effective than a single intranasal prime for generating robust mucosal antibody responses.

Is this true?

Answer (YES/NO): YES